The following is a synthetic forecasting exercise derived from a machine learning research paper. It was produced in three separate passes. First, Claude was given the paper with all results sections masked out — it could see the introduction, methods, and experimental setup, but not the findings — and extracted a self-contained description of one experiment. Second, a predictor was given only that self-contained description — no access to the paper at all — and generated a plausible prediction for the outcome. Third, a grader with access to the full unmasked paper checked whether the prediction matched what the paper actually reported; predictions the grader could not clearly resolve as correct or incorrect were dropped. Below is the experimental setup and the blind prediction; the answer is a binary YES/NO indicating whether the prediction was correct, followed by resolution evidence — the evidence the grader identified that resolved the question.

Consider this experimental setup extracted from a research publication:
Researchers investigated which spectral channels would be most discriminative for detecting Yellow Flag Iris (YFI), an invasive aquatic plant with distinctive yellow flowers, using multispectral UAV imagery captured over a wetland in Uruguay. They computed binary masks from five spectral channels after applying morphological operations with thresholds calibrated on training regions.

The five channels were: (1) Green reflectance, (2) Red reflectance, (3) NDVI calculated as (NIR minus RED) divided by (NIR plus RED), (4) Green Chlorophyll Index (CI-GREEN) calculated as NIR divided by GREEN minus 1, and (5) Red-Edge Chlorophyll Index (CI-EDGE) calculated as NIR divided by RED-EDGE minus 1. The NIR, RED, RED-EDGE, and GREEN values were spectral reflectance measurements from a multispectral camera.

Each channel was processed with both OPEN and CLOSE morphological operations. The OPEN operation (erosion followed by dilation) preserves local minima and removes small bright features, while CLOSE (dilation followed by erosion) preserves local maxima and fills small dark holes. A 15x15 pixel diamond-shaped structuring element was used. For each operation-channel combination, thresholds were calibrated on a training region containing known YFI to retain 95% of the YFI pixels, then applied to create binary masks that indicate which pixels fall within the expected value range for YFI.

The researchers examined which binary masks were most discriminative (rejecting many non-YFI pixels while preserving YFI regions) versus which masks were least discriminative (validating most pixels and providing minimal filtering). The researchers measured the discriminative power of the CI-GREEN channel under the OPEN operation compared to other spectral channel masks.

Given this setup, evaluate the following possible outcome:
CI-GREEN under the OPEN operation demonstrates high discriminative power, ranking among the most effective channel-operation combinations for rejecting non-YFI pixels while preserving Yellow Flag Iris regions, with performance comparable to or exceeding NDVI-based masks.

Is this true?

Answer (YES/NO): NO